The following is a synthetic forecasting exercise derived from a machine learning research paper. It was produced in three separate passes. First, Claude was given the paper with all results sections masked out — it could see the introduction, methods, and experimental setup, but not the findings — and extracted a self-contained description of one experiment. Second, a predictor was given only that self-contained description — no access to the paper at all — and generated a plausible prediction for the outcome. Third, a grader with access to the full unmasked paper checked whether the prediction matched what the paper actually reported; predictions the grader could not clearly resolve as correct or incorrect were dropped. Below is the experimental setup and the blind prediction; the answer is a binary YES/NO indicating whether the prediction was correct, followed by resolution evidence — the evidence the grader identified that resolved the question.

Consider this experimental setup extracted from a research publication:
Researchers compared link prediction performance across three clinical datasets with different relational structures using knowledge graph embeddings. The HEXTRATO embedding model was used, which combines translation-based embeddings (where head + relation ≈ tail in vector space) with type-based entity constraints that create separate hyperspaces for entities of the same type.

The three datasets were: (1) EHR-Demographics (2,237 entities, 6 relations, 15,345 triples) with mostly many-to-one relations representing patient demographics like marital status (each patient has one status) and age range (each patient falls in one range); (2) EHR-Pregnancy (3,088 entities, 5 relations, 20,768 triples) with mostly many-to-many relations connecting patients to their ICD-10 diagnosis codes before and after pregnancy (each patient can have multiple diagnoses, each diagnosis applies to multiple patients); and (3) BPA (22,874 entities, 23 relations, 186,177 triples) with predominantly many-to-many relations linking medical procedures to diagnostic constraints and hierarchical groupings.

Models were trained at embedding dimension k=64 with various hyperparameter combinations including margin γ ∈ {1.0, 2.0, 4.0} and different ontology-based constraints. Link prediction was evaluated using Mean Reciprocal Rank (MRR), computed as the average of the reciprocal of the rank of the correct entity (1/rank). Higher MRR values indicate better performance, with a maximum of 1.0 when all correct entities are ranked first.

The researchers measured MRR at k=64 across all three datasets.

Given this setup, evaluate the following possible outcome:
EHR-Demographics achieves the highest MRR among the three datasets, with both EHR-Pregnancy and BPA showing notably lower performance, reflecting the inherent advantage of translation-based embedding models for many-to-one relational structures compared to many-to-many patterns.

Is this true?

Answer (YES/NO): NO